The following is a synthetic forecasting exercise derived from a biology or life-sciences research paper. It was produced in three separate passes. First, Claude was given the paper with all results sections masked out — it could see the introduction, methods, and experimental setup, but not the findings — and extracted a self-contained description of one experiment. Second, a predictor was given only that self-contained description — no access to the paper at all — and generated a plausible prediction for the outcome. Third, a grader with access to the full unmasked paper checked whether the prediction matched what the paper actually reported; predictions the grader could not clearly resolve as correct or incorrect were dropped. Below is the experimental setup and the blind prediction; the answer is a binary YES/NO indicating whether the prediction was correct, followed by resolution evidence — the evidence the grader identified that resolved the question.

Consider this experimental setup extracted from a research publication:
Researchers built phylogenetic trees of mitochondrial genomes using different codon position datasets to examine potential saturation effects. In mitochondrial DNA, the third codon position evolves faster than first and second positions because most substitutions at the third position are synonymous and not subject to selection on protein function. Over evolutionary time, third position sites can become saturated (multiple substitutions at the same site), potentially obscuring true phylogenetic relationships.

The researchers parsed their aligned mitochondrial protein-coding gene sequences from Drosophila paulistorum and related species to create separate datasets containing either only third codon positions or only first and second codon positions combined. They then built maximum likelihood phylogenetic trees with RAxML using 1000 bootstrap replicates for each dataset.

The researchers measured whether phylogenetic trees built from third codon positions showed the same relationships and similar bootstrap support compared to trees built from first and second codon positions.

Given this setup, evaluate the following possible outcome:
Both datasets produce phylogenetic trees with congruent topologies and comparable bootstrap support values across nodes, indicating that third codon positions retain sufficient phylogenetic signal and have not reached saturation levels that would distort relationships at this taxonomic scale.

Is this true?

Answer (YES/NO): NO